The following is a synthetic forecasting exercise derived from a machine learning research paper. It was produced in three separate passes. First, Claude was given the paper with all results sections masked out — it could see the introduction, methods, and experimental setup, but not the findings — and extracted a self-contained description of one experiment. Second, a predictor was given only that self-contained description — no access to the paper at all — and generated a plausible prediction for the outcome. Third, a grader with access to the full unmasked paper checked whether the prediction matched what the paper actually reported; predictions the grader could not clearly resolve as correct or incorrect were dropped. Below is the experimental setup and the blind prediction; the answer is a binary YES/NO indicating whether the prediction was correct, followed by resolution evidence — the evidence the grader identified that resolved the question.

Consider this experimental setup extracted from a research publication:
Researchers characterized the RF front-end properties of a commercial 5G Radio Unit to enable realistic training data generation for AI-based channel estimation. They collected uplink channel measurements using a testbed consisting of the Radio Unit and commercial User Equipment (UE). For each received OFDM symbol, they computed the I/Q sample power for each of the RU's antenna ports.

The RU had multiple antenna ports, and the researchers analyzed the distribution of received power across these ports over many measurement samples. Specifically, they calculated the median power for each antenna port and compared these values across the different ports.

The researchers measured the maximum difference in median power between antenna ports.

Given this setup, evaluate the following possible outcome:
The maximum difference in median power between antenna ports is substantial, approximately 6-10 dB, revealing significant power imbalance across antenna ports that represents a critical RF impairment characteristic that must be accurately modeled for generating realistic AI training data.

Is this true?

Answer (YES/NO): NO